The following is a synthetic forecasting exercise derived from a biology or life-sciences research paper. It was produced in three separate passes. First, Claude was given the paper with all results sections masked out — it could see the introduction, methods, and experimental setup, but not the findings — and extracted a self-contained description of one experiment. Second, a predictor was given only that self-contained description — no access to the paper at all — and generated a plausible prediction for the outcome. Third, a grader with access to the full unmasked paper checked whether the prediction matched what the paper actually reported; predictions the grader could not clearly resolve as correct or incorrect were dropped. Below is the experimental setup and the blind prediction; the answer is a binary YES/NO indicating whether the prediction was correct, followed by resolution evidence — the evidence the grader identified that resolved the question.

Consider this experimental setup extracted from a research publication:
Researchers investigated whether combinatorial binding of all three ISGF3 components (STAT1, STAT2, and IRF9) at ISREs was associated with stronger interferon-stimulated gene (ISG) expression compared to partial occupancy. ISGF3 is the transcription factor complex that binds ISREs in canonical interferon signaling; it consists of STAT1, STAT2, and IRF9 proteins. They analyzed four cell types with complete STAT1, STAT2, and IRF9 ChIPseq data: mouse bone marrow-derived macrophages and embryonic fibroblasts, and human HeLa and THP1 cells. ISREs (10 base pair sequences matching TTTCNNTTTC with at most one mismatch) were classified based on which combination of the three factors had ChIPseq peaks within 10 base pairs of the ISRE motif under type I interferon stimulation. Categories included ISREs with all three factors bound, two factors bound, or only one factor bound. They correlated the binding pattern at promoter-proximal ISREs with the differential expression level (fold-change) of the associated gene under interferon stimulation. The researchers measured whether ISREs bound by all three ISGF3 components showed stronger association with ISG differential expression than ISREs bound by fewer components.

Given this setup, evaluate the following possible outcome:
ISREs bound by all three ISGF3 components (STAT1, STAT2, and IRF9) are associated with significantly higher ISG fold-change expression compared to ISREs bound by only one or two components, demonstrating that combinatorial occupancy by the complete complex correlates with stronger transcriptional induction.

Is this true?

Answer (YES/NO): YES